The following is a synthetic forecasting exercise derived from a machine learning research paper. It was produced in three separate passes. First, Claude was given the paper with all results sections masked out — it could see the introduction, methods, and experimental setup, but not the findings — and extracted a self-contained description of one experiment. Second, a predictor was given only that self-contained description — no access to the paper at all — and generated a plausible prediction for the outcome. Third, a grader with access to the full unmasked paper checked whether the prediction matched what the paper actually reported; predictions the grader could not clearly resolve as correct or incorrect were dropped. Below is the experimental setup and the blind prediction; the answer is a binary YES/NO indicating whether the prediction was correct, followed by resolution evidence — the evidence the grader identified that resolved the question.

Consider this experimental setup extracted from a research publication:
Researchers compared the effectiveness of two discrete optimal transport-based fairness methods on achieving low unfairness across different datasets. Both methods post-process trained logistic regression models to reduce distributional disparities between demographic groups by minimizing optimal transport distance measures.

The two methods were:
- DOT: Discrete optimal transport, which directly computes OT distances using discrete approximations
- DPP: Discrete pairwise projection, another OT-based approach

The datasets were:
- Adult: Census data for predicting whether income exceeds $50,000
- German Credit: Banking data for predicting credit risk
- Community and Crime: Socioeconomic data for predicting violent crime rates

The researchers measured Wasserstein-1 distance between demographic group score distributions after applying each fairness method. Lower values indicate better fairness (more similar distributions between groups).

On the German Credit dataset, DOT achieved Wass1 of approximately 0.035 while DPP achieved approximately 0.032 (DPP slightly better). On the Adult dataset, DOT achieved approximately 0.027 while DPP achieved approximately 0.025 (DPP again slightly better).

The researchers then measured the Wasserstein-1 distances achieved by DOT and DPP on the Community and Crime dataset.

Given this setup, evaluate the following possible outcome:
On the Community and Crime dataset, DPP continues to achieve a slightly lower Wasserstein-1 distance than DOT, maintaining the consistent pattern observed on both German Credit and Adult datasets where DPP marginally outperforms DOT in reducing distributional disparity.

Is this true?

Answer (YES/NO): NO